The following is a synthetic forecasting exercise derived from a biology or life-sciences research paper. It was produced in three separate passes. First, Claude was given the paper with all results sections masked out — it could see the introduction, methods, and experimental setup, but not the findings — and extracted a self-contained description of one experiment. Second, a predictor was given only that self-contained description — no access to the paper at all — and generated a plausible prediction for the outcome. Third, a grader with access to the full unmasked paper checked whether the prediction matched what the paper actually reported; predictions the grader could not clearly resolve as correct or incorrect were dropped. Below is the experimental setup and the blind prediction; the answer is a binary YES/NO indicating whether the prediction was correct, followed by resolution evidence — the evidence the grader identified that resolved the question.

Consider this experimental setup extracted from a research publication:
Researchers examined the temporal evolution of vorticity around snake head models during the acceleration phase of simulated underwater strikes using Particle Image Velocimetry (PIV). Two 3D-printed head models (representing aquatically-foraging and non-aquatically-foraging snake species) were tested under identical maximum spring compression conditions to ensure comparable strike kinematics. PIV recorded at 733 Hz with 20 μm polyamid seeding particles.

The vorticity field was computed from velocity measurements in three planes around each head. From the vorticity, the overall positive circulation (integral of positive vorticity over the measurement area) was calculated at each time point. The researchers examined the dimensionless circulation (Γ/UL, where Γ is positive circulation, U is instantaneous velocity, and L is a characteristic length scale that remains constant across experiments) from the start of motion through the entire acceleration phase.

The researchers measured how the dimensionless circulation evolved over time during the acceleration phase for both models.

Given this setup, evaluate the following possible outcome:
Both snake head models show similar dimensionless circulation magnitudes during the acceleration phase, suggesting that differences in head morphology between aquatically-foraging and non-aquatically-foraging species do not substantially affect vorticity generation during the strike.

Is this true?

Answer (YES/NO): NO